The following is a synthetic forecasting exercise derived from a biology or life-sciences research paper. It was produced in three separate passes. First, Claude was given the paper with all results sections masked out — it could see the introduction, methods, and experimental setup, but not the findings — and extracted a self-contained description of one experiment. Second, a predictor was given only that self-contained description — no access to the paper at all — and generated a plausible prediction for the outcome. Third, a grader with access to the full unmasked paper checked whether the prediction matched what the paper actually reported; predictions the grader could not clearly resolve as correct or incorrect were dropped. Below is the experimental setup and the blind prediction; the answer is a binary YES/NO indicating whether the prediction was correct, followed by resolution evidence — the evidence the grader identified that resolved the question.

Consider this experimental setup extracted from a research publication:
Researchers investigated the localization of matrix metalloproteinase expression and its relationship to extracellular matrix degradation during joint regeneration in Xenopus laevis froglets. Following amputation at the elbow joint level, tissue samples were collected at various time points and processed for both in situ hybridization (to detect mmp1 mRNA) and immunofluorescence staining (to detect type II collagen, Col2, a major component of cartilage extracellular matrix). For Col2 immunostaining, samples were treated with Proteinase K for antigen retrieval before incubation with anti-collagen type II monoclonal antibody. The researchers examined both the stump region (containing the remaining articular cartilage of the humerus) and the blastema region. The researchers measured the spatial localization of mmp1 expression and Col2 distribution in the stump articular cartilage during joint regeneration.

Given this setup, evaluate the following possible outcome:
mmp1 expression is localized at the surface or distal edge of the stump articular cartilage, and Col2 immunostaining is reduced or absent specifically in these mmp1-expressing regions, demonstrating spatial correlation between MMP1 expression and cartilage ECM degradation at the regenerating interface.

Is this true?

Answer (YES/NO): YES